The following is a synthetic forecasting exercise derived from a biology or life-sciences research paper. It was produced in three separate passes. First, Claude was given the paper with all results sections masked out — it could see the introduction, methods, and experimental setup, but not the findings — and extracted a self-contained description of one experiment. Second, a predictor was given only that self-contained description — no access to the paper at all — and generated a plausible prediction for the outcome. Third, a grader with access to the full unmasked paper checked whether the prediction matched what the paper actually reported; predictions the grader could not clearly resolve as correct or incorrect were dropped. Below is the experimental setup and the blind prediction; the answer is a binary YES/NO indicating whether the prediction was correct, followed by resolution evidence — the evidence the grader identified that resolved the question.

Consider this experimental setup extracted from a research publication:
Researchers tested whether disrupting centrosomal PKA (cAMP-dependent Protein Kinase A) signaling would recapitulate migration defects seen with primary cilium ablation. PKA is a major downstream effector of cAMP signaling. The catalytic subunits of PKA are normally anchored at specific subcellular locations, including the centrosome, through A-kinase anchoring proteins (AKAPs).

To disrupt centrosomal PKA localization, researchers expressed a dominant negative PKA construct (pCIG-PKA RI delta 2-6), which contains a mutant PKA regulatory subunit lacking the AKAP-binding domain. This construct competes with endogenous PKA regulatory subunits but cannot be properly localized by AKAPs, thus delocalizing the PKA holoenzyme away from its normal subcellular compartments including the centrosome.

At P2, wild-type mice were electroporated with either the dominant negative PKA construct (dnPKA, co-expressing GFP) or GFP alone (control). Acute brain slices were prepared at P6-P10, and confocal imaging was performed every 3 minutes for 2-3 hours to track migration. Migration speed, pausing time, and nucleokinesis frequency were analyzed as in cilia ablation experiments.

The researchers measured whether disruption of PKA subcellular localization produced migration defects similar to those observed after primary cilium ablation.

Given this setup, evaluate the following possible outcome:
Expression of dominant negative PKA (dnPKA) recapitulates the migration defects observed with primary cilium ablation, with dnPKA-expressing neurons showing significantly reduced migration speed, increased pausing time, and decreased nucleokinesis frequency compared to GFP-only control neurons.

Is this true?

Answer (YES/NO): YES